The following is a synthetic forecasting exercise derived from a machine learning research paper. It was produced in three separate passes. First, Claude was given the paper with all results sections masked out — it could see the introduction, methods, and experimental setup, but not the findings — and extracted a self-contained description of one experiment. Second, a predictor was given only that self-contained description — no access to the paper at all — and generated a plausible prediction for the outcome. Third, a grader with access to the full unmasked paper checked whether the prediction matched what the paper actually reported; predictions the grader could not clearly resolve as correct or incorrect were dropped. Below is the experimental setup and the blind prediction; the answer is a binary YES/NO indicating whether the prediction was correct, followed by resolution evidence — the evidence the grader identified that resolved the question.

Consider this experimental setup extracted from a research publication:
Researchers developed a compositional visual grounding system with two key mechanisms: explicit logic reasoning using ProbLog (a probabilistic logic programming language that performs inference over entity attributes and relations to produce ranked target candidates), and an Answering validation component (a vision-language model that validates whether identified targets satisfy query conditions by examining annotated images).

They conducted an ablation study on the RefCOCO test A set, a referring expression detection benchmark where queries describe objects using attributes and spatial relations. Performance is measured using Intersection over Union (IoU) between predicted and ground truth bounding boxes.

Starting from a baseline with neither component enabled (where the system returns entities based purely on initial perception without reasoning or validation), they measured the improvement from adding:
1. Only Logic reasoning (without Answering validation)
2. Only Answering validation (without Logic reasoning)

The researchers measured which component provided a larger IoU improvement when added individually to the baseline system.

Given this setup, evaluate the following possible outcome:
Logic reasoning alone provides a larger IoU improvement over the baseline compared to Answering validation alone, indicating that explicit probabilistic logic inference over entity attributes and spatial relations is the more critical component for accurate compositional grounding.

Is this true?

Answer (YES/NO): NO